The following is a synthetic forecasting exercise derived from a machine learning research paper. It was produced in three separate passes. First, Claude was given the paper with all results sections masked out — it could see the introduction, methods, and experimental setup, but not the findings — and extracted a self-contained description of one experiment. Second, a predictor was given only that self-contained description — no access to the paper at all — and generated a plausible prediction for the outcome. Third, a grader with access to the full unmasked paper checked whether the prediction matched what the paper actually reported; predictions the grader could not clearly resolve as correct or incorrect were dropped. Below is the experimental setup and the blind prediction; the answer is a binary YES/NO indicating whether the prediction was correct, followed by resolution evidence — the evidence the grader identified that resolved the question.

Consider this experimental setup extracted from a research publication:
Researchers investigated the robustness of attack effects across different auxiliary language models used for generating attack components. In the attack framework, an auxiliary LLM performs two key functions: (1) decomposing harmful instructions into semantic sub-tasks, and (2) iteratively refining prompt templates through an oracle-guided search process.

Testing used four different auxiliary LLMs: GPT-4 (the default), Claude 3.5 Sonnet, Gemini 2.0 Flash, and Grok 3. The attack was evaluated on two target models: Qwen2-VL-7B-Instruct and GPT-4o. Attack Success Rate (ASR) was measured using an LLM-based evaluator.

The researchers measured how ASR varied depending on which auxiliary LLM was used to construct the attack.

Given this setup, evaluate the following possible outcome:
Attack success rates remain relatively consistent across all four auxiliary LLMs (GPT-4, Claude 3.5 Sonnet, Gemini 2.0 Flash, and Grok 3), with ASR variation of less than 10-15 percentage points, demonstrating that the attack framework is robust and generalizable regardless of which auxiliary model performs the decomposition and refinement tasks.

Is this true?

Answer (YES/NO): YES